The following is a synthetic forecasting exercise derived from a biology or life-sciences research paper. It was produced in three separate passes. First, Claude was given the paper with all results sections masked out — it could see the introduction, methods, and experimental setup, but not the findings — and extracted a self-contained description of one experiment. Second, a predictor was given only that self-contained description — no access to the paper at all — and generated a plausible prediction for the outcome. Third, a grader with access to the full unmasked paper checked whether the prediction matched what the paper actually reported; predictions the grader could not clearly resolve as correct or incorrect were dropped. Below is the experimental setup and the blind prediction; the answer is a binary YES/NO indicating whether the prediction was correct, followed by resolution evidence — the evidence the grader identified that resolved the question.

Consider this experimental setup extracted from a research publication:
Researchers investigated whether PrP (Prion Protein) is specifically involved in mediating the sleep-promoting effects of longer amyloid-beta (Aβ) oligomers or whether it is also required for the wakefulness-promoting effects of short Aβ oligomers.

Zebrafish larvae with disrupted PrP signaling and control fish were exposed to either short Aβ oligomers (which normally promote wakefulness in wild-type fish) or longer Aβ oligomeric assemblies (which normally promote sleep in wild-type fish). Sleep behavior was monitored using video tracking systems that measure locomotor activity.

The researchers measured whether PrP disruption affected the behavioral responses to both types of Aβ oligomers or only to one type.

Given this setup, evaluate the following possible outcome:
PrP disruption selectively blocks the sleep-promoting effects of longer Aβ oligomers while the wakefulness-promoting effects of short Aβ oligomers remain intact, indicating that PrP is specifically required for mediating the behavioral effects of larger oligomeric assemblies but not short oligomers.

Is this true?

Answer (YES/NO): YES